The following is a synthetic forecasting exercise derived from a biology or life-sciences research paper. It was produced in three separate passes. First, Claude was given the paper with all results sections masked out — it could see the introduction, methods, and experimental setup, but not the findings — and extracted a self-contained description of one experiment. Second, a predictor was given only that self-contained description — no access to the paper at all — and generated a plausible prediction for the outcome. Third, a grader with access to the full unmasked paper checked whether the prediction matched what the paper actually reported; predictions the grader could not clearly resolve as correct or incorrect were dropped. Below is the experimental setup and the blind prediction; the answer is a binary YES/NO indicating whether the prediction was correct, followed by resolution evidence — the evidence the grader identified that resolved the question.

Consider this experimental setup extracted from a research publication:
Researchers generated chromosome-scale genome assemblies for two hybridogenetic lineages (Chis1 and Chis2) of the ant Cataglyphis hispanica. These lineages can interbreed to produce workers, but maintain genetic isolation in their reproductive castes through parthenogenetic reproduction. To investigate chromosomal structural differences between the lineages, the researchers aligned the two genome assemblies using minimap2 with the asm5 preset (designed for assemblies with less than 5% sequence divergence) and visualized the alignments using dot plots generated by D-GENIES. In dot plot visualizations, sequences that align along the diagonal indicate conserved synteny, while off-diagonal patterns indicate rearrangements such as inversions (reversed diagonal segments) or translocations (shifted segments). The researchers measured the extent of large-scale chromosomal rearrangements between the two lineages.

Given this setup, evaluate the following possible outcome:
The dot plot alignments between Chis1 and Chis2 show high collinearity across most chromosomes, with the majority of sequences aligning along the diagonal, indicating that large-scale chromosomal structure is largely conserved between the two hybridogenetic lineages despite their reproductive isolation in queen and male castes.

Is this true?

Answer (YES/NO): NO